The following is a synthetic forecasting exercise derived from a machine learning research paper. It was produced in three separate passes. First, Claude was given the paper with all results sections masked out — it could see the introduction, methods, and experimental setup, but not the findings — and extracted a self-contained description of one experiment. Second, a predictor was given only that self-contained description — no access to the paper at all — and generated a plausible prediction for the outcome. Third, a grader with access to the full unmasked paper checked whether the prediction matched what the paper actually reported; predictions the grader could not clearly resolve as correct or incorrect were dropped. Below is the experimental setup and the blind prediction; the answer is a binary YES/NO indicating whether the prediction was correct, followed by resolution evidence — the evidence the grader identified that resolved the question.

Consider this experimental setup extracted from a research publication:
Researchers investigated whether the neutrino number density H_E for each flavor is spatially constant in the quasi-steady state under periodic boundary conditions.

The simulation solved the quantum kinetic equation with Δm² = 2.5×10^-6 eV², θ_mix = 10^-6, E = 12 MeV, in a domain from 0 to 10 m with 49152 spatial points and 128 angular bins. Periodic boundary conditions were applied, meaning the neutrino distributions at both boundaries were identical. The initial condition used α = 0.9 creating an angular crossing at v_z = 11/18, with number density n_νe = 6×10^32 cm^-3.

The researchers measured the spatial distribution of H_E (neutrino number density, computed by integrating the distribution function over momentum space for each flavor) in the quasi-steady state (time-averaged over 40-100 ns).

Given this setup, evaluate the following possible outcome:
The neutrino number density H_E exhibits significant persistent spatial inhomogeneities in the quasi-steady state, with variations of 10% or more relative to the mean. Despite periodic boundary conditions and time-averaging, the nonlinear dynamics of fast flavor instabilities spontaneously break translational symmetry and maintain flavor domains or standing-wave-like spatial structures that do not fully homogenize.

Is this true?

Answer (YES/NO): NO